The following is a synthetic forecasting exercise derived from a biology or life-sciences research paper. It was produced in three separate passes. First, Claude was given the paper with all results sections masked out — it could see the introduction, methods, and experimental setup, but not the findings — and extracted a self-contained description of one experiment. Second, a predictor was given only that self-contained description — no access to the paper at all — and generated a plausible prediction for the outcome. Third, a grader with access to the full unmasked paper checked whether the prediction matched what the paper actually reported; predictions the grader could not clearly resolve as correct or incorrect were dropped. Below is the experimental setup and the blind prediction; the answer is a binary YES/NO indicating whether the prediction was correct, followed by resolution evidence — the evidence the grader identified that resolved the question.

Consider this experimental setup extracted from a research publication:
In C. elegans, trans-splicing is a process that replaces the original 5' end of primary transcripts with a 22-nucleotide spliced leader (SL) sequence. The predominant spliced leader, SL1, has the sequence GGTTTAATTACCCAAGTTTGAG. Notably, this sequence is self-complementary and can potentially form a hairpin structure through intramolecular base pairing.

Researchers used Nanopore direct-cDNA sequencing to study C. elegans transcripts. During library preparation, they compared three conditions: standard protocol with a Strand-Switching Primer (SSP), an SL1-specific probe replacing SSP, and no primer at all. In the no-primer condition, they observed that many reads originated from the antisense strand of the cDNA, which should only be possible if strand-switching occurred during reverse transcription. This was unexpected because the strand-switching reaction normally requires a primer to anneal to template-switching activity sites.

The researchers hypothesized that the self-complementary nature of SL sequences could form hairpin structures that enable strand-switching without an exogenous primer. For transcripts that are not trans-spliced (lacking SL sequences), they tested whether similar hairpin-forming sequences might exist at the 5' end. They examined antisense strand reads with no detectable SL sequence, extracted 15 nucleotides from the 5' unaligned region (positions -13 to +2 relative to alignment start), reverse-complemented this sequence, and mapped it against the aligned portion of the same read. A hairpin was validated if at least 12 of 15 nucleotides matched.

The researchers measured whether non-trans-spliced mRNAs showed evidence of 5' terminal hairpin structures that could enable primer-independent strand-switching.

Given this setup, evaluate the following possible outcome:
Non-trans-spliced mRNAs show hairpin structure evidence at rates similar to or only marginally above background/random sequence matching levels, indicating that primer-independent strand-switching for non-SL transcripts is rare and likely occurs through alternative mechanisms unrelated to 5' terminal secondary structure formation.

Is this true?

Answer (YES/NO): NO